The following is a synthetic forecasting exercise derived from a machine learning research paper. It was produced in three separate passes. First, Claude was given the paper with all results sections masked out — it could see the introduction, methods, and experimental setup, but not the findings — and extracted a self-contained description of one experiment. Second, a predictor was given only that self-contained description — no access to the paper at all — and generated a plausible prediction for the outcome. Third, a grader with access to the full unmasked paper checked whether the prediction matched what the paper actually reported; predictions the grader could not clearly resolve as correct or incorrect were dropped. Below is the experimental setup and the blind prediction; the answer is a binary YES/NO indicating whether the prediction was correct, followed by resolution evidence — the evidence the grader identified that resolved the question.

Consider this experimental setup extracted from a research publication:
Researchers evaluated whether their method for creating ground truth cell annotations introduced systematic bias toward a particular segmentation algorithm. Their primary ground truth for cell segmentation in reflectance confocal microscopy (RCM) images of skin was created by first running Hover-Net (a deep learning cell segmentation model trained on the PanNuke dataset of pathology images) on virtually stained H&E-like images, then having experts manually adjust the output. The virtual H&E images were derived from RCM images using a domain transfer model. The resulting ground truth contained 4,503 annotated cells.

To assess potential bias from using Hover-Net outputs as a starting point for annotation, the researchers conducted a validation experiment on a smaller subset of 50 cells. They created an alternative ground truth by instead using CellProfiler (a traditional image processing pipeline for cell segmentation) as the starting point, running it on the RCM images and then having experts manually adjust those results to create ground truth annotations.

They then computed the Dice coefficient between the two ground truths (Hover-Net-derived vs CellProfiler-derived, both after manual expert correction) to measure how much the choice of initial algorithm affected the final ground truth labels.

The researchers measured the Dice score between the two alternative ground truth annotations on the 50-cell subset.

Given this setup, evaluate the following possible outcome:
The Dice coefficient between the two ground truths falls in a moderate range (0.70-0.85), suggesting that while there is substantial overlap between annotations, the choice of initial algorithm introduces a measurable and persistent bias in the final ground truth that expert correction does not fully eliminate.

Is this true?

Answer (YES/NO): NO